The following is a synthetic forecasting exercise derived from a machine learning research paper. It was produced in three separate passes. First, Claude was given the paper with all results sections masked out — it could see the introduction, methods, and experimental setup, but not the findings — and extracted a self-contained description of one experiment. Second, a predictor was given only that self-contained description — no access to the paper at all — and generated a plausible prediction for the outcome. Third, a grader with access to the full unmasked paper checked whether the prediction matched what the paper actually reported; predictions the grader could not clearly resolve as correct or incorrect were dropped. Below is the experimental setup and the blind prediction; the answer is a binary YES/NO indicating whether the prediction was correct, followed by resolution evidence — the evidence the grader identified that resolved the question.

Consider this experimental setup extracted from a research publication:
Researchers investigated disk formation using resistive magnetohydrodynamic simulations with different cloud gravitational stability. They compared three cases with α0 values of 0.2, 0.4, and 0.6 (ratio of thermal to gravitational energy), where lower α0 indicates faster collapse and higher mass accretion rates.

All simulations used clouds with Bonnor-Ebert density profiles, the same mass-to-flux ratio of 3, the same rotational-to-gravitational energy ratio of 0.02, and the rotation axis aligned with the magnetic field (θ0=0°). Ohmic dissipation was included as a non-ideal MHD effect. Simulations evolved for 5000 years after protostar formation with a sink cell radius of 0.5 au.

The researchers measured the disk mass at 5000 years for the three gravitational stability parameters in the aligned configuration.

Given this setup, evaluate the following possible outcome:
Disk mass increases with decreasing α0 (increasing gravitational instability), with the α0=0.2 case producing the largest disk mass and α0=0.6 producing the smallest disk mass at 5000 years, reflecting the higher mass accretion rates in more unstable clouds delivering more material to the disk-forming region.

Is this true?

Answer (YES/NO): YES